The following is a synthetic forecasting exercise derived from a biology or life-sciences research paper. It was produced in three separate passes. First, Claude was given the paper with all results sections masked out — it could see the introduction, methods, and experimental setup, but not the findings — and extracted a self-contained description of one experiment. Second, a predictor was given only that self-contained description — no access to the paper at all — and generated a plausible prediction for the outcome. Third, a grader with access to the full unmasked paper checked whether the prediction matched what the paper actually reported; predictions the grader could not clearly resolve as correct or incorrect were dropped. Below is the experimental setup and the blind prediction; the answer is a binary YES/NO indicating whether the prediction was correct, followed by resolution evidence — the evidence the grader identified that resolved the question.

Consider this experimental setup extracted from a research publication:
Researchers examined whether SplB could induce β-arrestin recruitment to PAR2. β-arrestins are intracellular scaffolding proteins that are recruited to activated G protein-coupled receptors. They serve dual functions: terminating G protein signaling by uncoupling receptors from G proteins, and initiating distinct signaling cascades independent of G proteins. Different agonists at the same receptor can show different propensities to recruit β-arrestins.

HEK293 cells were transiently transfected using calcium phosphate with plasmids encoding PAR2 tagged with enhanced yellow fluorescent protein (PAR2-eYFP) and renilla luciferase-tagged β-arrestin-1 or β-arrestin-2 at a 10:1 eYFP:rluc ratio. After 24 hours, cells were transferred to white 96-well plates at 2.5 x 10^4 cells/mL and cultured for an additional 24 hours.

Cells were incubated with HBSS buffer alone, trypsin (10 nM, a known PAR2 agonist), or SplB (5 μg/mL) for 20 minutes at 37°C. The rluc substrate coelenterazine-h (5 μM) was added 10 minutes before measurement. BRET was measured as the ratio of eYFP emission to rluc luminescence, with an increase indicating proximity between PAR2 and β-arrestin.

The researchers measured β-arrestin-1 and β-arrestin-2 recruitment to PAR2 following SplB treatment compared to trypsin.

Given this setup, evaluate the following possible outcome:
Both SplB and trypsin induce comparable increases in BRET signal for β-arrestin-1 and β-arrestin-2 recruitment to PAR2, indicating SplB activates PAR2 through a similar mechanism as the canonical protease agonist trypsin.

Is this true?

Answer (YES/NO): NO